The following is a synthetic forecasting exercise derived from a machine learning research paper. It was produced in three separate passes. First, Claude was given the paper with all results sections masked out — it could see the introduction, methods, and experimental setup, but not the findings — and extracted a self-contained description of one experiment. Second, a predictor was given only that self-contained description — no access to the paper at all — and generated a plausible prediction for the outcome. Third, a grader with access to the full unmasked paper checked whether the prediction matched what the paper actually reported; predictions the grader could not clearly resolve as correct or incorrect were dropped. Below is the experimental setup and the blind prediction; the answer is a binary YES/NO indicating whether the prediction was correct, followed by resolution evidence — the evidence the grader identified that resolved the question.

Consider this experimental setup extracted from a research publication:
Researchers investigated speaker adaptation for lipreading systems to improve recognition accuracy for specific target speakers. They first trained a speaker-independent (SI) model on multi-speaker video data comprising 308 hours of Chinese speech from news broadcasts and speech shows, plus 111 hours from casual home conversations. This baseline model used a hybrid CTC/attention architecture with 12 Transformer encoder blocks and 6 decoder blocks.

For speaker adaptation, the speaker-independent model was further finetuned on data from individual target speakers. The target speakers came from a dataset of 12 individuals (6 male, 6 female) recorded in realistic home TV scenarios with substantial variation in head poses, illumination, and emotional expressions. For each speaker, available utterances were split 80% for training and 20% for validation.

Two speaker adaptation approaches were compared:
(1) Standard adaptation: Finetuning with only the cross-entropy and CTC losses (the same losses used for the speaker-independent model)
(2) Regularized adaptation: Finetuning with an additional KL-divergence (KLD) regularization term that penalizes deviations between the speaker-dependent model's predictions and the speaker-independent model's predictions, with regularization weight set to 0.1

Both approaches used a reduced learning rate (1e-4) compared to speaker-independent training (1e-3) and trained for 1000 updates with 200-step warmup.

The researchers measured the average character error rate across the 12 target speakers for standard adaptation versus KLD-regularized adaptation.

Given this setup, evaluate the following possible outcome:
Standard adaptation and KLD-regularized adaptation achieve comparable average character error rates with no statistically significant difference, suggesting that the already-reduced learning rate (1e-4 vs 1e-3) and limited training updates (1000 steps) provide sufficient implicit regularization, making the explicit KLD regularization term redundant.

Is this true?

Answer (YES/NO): NO